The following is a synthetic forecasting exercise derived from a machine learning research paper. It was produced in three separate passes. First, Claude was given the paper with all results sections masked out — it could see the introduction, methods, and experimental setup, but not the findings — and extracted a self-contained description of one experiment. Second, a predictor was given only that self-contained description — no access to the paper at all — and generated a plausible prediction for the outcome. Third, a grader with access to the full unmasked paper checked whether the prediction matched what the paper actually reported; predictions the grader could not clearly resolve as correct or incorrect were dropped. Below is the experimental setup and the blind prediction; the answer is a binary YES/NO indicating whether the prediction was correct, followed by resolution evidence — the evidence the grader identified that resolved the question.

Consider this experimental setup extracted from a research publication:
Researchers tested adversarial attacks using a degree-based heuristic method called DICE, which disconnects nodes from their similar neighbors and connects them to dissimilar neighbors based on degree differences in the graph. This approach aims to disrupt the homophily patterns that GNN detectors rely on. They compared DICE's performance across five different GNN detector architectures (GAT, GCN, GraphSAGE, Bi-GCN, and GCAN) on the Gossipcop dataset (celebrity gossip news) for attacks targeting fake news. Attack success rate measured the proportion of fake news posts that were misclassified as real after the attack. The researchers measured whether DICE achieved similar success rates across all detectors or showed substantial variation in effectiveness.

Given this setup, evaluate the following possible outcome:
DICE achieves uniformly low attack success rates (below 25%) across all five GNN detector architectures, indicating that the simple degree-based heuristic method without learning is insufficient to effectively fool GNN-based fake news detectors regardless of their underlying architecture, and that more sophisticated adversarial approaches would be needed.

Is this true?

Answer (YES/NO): NO